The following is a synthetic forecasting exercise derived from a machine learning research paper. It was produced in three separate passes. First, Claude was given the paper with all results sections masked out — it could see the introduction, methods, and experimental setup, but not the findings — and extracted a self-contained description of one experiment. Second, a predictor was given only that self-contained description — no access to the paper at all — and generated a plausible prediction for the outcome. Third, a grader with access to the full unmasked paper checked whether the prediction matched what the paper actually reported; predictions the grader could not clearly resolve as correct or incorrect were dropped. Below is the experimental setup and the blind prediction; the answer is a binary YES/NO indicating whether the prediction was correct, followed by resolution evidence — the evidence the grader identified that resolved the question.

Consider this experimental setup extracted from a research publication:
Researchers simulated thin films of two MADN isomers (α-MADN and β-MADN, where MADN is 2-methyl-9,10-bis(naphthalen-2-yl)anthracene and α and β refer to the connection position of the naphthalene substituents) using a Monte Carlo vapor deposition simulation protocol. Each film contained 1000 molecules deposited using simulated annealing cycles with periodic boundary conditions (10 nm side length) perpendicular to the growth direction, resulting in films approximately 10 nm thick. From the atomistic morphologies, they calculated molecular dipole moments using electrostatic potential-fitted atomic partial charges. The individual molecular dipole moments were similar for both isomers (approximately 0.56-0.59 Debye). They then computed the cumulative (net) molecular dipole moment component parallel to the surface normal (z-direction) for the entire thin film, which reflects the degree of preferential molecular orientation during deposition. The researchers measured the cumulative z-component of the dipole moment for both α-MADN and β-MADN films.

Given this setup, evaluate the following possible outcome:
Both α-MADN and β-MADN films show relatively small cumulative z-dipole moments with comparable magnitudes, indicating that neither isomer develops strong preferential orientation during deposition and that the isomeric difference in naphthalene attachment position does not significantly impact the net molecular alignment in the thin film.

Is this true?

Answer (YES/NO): NO